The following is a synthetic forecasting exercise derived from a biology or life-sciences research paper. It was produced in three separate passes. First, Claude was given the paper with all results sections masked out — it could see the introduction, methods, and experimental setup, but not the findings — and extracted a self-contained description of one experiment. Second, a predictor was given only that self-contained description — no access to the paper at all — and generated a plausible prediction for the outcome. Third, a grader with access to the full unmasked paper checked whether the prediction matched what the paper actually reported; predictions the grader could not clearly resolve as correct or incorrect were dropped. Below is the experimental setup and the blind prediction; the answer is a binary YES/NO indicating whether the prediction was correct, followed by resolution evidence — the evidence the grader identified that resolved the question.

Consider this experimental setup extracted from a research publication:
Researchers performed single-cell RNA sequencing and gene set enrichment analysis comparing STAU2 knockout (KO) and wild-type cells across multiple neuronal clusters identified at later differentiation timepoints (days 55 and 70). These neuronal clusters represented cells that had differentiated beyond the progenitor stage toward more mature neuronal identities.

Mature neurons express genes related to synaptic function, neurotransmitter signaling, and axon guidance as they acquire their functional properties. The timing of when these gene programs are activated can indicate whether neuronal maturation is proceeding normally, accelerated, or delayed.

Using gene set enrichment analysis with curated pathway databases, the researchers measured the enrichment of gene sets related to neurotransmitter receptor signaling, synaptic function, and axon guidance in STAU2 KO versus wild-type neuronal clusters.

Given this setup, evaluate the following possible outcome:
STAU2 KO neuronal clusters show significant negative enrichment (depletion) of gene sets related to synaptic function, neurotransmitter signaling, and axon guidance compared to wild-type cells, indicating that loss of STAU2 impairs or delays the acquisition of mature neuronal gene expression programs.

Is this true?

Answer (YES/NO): NO